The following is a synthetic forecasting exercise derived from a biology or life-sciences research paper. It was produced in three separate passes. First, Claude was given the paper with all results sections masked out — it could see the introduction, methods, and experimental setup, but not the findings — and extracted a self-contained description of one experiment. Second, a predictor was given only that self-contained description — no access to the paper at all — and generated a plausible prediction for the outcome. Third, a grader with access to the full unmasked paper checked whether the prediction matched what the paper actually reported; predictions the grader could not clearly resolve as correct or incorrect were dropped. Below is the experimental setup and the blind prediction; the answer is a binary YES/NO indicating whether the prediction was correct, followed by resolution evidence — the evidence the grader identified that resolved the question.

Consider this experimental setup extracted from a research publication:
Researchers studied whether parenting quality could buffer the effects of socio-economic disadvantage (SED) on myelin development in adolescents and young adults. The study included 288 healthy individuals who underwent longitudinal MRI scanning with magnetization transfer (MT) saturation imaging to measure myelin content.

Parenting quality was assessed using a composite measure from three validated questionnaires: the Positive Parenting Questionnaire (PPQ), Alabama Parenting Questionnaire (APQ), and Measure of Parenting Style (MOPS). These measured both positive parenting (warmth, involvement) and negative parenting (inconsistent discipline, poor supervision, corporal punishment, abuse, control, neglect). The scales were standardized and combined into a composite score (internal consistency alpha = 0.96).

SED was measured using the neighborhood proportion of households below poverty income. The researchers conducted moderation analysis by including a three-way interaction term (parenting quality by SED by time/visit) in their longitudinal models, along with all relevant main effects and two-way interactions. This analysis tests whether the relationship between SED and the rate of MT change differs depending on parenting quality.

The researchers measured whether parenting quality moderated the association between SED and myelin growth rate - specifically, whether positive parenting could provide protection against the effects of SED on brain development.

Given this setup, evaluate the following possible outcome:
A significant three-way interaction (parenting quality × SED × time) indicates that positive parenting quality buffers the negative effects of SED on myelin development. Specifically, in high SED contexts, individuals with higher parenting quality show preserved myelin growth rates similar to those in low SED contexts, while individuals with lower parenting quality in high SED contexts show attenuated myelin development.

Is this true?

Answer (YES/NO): YES